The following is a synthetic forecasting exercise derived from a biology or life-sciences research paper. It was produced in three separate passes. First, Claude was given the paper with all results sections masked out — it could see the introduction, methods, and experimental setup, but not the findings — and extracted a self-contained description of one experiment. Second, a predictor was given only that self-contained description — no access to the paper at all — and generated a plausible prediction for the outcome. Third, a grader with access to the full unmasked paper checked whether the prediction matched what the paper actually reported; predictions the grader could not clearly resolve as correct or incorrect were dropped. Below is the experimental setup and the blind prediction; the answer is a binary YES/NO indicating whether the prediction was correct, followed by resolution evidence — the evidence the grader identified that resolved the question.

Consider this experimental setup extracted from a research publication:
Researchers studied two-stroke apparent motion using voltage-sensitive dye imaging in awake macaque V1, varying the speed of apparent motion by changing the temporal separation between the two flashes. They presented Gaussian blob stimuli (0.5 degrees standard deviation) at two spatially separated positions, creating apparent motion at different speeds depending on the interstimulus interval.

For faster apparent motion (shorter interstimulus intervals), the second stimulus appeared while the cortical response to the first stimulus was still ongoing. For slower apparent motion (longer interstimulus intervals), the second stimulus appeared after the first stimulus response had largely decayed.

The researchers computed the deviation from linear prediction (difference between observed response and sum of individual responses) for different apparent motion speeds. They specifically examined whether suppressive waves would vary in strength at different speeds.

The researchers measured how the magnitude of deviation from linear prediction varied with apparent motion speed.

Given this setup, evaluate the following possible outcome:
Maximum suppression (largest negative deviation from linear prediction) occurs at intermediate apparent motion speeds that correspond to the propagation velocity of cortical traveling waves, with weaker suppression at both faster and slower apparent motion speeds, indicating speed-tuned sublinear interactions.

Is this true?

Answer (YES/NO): NO